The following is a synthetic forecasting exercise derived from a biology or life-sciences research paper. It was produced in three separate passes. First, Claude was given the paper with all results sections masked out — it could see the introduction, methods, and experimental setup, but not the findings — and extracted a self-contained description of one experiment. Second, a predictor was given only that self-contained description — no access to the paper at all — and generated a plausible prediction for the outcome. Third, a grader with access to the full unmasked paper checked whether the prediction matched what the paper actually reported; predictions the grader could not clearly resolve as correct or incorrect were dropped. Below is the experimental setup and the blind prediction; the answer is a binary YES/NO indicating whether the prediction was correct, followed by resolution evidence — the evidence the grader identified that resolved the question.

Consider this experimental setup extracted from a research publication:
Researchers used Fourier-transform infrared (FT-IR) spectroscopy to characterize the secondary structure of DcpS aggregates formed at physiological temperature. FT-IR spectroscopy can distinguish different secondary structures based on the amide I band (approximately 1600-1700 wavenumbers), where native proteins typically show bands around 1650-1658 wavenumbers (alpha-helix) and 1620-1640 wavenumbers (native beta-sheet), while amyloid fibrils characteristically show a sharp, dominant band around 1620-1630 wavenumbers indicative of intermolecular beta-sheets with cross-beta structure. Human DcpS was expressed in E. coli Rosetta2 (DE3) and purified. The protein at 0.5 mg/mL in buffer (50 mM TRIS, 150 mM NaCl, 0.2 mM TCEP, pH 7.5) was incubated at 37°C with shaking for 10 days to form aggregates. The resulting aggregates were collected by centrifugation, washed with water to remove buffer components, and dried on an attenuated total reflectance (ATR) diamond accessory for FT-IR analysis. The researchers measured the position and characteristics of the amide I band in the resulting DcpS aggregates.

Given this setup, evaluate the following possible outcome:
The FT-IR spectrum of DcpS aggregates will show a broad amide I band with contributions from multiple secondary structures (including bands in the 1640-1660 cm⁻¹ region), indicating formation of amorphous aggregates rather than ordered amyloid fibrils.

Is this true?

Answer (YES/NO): NO